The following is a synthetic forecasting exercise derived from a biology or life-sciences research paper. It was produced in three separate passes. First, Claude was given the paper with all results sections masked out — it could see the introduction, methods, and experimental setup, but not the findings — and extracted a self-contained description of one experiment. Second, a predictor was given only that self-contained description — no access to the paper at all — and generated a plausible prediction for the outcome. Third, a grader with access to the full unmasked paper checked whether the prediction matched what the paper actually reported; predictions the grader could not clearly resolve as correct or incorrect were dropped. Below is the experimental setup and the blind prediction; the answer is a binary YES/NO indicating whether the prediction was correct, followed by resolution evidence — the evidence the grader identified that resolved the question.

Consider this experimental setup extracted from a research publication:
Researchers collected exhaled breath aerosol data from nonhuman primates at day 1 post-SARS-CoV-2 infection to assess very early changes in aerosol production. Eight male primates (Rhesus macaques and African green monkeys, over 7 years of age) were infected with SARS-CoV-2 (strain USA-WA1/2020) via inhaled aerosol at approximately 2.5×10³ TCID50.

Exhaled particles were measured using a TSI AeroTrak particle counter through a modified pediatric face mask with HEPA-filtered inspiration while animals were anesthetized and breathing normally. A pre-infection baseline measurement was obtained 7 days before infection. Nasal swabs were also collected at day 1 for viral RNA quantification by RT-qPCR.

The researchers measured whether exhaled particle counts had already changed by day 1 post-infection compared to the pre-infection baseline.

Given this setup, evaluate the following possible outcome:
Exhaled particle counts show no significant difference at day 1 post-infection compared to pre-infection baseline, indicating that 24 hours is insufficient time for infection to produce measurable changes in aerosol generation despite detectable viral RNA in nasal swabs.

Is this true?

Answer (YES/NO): YES